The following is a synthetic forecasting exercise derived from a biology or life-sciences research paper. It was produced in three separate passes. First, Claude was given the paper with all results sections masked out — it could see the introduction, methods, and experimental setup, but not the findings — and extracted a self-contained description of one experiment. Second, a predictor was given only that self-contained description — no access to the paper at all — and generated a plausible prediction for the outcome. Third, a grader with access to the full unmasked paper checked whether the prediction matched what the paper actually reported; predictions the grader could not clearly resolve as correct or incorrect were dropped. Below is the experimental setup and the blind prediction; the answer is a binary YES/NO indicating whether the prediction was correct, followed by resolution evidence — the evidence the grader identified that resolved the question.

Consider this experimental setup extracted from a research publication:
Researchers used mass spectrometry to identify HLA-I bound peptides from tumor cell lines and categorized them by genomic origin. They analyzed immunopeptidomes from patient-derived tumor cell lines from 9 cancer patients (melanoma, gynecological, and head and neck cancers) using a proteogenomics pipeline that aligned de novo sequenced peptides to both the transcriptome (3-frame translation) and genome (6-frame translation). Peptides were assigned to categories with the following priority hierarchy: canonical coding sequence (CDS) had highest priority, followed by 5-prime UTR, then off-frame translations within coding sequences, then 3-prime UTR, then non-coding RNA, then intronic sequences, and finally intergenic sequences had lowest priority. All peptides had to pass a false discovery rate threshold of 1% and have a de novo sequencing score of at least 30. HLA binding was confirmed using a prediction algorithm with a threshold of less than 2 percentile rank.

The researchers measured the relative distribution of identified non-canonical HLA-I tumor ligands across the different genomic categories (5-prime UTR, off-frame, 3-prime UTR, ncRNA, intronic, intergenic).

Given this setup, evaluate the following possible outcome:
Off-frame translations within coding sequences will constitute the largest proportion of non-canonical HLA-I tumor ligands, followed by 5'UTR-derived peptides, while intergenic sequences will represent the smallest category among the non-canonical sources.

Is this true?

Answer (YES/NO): NO